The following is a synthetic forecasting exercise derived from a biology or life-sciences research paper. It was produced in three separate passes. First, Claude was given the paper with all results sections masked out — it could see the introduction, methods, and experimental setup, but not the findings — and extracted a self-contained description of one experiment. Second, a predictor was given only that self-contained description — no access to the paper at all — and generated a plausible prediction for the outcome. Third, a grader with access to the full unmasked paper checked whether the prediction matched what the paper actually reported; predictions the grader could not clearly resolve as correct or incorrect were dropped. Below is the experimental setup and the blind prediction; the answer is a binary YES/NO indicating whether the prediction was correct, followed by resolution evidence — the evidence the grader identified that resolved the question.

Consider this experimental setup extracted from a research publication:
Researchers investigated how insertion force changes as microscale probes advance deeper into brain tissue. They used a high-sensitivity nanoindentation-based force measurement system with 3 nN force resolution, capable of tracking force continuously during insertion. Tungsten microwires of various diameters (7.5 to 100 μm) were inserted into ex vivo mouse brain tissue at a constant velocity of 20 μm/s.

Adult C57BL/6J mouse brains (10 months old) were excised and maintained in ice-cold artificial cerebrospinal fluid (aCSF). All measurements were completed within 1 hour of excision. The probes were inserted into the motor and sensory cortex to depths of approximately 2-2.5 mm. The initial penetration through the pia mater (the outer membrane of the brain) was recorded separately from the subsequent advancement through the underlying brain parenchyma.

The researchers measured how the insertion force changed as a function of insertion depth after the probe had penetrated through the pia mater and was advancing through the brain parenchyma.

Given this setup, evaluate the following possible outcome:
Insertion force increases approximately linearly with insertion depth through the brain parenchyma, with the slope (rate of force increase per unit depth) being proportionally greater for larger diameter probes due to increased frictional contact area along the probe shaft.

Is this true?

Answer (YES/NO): YES